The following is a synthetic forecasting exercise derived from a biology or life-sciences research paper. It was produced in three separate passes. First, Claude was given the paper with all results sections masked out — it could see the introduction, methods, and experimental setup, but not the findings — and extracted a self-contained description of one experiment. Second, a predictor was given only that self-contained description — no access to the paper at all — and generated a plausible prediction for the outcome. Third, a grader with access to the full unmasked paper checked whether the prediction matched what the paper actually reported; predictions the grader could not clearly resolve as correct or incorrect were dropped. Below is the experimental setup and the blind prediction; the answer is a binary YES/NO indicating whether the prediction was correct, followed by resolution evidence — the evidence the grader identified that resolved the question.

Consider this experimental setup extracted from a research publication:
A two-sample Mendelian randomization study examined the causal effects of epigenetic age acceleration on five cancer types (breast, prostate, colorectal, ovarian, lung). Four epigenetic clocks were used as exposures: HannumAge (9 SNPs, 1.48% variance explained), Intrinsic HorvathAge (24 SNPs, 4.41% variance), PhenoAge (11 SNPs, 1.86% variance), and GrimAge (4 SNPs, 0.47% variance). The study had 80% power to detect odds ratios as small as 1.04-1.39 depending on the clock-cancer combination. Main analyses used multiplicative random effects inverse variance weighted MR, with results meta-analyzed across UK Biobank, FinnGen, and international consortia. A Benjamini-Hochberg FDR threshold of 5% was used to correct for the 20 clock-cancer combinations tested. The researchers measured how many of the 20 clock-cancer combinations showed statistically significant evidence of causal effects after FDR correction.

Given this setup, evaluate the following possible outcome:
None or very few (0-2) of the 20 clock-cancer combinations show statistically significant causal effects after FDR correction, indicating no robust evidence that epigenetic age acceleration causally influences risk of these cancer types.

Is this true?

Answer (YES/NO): NO